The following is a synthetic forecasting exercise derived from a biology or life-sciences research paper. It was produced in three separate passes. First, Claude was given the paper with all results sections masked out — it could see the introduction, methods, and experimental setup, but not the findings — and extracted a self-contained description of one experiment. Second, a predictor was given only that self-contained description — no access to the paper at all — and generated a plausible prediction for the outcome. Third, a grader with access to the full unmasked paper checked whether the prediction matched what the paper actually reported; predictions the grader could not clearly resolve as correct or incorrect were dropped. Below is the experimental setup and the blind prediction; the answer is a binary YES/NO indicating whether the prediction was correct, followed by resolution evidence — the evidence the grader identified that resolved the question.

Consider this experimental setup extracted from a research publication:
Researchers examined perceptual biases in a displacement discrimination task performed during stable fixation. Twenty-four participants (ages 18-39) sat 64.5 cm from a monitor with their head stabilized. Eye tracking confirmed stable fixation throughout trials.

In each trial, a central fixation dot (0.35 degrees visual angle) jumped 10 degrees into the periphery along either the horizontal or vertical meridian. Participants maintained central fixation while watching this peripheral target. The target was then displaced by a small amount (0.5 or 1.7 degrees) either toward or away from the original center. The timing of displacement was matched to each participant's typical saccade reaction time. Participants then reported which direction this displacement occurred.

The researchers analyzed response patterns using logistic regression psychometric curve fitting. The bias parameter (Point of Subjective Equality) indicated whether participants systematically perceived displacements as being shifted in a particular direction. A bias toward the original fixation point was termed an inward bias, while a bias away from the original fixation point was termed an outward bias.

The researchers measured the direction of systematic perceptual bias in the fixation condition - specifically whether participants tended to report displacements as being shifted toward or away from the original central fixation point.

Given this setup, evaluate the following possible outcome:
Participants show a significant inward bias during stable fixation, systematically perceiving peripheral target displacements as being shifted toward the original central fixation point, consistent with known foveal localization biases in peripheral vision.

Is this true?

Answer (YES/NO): YES